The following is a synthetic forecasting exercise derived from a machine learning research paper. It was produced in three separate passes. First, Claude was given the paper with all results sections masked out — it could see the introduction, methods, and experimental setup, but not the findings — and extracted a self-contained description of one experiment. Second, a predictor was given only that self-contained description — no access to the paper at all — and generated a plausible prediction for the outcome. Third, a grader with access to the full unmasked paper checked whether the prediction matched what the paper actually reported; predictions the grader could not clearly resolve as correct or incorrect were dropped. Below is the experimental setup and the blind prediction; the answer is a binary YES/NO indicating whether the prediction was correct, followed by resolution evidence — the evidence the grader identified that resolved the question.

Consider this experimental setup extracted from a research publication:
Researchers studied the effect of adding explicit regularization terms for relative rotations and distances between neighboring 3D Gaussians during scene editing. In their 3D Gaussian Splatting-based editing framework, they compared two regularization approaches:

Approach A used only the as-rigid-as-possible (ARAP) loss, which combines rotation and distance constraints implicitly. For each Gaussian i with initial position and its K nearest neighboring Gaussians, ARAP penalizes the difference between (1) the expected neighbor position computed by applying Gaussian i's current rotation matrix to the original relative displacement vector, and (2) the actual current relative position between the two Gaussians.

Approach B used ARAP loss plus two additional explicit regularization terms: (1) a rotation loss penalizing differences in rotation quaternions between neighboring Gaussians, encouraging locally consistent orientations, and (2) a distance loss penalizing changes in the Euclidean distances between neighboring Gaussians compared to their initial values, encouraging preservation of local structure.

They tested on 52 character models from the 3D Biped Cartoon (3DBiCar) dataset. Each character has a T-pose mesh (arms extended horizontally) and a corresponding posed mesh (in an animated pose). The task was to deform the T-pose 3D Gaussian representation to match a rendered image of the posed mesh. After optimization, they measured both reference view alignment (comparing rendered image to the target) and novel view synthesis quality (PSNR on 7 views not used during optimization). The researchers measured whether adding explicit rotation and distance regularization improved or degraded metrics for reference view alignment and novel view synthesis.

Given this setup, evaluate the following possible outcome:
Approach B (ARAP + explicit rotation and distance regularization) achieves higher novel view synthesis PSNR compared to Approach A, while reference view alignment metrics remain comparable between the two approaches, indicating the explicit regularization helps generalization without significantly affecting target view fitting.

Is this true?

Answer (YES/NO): NO